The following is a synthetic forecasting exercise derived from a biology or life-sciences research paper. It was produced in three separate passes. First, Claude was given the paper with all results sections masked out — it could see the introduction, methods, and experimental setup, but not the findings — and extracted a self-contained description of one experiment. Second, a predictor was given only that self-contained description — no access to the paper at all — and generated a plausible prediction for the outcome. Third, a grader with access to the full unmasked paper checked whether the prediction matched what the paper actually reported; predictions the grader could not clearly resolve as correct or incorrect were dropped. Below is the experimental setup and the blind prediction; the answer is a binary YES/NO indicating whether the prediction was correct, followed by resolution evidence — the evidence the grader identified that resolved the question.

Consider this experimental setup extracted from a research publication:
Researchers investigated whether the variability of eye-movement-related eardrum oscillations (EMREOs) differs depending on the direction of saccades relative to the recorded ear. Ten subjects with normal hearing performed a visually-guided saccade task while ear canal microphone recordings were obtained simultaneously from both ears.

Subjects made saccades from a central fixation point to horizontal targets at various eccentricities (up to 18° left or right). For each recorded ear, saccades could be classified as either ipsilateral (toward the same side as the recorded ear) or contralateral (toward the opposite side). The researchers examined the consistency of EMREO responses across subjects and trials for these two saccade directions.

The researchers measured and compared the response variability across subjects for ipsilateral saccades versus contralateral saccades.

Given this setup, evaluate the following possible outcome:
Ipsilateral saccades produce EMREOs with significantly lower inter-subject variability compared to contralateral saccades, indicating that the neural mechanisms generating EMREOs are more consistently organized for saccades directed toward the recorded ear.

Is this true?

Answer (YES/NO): NO